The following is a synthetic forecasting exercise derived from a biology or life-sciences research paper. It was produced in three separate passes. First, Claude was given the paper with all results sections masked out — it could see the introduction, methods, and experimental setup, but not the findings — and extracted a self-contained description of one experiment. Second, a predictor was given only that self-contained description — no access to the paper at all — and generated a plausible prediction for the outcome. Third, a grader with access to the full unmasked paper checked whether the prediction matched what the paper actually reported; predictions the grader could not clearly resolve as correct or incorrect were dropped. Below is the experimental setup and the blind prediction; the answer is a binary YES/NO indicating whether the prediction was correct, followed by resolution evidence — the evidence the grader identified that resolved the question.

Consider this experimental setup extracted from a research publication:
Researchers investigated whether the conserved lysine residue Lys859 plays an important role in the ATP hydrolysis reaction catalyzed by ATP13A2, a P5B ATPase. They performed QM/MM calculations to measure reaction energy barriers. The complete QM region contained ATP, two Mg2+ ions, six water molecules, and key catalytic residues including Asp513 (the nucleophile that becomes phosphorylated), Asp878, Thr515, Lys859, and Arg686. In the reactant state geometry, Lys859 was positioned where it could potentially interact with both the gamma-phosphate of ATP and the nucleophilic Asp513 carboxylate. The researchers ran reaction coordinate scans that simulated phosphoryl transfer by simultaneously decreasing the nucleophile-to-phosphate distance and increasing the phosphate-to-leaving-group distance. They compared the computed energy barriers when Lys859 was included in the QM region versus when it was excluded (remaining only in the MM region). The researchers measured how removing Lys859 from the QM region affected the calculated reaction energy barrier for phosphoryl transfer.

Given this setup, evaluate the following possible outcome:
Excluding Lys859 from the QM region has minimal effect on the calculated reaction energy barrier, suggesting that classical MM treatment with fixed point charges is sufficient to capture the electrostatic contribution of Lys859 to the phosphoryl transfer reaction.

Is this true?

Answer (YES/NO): NO